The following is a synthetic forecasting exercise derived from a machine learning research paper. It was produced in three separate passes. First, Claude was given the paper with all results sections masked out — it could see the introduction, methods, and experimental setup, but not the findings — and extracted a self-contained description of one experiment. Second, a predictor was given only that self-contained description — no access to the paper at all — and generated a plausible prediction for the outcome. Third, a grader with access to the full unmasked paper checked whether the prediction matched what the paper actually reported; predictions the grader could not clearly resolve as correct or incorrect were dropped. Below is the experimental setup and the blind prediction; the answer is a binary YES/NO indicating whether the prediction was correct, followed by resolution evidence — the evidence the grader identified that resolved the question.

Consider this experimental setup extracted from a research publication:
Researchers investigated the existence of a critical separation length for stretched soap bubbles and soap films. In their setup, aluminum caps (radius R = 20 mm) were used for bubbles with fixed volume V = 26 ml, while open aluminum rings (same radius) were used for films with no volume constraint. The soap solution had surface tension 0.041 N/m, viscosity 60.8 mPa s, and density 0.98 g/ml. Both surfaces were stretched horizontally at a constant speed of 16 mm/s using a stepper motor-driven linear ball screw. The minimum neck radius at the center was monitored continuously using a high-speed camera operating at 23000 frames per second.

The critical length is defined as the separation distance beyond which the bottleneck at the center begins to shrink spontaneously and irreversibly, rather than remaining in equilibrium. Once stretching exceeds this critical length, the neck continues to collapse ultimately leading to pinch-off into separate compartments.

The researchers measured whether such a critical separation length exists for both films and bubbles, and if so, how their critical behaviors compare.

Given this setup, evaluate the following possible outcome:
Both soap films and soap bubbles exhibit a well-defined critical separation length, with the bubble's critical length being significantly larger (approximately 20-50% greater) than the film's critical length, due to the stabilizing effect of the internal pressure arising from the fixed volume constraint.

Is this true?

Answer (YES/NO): NO